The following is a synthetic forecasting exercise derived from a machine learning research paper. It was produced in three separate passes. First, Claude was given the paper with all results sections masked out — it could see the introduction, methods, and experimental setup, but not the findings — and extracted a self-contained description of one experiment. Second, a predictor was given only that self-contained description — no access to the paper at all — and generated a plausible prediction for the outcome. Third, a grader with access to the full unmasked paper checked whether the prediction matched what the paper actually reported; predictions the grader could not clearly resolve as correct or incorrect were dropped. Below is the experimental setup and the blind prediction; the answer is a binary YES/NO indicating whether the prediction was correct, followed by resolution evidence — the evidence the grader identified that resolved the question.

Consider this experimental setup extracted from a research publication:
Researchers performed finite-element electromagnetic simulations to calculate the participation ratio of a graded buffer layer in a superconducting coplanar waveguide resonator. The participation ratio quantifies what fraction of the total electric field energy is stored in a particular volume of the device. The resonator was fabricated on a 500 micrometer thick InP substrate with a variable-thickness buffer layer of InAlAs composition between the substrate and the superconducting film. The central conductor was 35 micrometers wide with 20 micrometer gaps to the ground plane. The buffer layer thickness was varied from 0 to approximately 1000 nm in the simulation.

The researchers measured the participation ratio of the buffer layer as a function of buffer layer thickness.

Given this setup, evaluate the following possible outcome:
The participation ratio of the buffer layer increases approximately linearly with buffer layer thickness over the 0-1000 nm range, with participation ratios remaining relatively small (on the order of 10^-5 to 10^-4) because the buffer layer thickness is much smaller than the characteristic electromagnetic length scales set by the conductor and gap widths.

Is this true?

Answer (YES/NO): NO